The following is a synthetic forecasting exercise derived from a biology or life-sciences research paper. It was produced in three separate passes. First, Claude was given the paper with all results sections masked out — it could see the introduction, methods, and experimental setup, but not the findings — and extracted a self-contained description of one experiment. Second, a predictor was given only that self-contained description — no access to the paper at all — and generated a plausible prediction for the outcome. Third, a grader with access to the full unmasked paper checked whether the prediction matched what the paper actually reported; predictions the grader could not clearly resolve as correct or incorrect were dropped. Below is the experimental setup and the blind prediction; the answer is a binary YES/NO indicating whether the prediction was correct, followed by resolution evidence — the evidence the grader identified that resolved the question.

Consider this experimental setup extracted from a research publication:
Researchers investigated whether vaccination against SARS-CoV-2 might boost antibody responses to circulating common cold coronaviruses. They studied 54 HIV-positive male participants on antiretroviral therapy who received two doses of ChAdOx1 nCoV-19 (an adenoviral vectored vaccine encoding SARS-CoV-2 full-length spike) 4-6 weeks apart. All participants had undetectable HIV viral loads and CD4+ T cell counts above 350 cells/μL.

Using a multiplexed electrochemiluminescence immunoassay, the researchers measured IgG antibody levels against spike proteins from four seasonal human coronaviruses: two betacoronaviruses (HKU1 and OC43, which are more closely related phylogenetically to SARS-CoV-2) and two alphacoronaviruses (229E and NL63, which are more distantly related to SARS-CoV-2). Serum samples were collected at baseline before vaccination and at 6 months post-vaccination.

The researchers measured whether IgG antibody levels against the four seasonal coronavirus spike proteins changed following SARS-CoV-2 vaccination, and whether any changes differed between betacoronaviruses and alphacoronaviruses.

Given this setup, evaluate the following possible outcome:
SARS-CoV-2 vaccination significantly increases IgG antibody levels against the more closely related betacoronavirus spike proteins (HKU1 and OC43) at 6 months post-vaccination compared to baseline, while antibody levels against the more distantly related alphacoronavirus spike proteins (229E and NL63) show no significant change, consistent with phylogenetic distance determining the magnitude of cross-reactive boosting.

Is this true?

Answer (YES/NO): NO